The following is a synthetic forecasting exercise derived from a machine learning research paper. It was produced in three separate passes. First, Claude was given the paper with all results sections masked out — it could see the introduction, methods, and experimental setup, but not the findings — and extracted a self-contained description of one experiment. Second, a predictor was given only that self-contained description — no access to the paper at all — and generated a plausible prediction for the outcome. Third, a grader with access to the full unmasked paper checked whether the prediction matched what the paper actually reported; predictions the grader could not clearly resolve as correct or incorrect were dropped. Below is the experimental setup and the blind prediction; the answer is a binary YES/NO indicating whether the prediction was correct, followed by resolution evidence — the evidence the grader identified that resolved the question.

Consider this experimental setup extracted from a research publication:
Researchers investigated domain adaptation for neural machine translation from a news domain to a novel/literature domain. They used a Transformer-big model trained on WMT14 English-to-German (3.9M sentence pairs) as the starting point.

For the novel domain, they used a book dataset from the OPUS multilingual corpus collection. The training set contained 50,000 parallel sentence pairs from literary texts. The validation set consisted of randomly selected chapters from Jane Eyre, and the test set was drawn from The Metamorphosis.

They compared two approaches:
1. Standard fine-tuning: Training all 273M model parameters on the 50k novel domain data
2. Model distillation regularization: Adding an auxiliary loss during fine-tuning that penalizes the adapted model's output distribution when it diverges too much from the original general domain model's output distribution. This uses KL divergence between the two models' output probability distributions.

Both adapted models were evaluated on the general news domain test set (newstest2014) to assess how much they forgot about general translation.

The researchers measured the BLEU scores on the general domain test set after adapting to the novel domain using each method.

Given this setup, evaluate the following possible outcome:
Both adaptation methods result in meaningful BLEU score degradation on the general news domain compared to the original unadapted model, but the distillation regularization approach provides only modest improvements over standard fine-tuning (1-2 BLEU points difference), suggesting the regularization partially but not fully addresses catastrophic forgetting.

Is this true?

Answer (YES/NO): NO